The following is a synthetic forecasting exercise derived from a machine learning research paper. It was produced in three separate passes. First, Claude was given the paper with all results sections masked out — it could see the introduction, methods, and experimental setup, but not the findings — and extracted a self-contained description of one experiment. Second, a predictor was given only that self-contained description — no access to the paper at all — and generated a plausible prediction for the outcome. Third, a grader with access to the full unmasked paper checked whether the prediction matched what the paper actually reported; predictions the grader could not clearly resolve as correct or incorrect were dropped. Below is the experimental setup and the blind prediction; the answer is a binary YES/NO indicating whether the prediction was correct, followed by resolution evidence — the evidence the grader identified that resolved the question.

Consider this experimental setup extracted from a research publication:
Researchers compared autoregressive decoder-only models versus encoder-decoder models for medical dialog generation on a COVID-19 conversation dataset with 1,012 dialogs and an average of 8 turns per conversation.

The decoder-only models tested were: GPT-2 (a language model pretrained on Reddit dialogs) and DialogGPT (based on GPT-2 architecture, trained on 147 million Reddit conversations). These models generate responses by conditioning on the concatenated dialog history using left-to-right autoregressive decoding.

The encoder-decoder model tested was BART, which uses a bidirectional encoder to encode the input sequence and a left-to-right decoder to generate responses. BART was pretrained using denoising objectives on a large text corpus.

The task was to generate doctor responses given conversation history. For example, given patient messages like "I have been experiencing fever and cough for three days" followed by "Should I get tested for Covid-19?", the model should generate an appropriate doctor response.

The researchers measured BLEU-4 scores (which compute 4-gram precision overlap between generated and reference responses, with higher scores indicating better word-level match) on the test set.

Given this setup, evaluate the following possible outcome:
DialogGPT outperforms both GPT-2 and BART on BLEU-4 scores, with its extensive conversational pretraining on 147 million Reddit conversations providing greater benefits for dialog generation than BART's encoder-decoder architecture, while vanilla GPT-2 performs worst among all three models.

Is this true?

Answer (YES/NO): NO